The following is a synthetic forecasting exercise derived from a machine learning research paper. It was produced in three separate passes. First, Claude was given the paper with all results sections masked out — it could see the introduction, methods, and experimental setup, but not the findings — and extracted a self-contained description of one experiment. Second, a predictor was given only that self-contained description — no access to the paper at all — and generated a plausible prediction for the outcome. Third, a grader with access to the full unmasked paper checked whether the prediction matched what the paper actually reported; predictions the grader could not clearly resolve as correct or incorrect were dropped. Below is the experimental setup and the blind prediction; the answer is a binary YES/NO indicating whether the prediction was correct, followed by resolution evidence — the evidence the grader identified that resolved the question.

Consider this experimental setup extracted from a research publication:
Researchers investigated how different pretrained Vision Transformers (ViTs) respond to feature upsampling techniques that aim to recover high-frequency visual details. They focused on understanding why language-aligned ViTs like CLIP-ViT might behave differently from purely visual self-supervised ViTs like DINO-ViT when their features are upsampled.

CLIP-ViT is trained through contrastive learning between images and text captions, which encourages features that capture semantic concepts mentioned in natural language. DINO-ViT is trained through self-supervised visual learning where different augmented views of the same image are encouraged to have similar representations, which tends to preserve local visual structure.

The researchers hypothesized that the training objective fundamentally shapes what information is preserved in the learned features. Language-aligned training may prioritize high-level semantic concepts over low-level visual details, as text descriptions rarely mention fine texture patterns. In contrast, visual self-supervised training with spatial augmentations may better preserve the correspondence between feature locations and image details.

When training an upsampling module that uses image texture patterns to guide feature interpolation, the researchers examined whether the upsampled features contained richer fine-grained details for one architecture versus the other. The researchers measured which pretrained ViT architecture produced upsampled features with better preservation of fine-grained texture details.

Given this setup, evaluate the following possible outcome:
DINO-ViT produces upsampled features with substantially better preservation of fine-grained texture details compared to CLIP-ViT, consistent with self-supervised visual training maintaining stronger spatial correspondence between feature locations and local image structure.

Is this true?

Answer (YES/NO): YES